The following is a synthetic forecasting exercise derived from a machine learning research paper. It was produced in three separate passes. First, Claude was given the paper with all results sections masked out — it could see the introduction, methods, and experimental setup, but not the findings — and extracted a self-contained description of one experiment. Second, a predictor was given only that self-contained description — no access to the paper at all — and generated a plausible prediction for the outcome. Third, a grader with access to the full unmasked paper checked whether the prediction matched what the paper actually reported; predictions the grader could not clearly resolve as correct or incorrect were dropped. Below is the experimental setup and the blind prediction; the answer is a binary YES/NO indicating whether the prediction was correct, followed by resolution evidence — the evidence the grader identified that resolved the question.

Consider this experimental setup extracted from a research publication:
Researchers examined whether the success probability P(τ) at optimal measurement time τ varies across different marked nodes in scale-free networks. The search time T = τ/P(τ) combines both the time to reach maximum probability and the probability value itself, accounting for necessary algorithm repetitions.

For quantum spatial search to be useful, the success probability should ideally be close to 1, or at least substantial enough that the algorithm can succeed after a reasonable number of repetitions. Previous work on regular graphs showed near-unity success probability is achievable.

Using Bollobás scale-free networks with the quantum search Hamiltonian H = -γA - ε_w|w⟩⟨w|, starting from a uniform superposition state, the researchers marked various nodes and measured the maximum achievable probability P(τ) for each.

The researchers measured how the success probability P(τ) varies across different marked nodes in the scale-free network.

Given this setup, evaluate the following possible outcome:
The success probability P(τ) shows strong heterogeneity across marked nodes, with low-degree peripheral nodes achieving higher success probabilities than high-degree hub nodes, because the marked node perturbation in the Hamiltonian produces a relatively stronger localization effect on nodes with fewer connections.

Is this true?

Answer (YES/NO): NO